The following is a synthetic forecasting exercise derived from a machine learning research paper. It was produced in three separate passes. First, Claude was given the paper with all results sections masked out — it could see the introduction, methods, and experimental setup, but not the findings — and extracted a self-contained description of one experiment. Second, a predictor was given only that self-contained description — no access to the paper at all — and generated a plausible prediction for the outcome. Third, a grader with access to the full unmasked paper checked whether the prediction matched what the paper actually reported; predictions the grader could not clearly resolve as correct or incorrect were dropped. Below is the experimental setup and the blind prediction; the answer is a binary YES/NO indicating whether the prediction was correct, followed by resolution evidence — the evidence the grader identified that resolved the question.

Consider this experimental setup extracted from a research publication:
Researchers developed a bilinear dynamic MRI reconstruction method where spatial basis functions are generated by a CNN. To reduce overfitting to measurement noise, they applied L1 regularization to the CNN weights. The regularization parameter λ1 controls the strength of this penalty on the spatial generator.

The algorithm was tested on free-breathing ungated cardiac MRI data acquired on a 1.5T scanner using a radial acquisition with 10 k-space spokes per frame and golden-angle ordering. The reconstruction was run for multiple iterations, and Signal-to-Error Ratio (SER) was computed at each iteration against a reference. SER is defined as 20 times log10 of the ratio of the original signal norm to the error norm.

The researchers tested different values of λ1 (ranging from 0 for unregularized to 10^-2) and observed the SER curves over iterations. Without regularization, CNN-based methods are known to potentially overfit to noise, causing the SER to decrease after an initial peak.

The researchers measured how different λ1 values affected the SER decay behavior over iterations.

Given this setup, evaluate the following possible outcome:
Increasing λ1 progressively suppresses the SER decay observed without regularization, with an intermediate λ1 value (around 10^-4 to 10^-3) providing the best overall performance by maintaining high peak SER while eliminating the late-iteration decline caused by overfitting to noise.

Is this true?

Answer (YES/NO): YES